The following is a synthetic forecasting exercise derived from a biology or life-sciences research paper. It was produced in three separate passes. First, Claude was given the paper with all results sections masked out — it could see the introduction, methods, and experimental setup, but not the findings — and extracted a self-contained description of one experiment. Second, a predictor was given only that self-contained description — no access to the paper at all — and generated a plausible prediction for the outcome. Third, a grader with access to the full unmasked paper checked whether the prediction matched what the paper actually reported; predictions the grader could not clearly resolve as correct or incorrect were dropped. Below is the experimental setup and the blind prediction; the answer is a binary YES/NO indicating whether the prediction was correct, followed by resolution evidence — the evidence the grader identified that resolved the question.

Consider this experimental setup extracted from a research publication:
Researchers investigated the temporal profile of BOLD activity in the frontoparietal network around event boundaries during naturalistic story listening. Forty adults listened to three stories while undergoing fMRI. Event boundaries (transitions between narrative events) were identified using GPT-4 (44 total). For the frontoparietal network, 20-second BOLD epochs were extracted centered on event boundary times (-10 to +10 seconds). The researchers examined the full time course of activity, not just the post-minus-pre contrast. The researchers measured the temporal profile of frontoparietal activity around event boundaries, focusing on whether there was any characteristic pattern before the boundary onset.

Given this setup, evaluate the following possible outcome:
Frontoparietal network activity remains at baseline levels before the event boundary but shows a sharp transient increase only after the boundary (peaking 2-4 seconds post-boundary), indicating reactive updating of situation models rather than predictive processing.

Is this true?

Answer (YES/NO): NO